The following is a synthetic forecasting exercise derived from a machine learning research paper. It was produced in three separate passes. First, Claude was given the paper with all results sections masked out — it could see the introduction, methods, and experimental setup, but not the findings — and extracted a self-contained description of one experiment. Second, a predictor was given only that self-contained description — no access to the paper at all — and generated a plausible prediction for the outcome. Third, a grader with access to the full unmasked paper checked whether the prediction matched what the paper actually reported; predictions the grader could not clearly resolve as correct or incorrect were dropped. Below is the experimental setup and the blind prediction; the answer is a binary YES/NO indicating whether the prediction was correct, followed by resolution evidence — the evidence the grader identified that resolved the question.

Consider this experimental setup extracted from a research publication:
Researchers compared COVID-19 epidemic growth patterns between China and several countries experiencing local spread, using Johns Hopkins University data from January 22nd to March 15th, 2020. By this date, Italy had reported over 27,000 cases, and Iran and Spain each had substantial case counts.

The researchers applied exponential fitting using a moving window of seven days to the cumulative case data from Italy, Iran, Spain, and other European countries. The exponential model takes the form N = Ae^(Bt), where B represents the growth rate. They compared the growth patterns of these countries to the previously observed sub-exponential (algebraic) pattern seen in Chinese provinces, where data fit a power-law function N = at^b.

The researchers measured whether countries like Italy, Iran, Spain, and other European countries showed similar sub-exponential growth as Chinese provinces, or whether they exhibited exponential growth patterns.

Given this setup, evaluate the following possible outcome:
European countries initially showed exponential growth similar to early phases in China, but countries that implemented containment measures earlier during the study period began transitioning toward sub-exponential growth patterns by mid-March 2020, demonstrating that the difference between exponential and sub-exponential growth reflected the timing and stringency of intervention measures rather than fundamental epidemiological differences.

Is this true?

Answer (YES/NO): NO